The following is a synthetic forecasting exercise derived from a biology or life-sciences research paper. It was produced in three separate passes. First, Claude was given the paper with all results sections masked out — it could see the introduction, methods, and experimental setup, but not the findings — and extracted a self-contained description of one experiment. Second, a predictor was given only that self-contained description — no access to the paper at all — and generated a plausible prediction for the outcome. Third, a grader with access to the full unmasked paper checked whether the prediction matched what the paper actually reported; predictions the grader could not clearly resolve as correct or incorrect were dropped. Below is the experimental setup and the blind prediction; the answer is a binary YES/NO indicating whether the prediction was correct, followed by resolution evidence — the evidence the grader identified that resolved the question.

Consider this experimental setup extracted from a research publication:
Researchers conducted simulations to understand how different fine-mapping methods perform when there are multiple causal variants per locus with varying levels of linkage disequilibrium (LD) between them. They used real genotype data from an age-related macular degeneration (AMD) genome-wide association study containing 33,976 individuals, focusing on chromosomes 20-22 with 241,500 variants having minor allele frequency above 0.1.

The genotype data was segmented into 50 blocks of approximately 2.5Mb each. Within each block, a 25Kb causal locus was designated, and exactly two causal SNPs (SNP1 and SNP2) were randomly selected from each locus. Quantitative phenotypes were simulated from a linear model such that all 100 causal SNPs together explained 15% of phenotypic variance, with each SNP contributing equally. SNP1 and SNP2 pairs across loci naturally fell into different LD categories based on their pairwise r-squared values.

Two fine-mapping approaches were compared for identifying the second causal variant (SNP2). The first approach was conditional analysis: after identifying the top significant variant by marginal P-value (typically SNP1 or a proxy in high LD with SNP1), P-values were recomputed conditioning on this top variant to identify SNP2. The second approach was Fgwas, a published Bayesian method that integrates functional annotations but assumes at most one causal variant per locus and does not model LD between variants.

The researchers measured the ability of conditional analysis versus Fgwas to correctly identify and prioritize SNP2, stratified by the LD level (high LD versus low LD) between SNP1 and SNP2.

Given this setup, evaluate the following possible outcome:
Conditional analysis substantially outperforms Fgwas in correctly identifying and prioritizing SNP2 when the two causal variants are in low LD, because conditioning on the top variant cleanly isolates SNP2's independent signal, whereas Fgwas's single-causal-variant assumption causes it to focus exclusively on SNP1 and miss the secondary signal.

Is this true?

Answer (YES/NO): YES